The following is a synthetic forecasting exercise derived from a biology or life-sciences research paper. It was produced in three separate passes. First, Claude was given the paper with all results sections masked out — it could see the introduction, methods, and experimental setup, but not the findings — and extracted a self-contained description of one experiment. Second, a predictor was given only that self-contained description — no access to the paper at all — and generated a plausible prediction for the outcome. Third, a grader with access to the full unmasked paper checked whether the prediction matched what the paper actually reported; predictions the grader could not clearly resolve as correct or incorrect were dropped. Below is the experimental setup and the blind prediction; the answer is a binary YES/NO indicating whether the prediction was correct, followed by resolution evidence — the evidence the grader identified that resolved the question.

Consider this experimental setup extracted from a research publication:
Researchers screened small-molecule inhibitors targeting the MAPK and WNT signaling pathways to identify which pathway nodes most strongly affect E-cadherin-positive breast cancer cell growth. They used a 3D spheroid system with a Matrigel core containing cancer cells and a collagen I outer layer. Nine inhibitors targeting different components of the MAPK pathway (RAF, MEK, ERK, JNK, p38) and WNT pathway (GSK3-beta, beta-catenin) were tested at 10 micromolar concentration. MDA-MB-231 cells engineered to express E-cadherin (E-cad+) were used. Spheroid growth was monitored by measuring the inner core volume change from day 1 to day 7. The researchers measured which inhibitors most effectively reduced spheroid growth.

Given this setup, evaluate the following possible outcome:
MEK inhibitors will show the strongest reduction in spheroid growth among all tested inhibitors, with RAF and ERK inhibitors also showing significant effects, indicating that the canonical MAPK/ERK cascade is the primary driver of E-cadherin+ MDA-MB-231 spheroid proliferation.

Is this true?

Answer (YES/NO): NO